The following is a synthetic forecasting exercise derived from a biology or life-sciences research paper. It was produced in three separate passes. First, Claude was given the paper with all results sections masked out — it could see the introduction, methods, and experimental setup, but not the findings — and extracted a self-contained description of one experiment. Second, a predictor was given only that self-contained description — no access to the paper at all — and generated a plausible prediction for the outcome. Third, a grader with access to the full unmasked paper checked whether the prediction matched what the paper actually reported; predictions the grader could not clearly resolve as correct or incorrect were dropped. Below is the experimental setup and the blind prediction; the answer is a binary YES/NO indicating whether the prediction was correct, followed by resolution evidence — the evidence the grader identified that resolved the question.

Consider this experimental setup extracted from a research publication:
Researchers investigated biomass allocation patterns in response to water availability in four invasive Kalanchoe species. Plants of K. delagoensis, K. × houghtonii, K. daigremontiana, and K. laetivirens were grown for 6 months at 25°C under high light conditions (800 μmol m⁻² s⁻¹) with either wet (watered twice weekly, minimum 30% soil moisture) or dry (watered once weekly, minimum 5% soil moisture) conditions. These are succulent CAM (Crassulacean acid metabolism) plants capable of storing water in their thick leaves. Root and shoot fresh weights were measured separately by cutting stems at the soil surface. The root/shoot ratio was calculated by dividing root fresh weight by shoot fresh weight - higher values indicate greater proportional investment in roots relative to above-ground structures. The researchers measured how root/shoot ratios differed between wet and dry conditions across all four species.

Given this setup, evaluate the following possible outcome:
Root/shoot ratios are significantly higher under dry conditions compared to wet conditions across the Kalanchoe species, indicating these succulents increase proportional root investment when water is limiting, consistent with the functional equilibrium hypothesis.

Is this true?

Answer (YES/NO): NO